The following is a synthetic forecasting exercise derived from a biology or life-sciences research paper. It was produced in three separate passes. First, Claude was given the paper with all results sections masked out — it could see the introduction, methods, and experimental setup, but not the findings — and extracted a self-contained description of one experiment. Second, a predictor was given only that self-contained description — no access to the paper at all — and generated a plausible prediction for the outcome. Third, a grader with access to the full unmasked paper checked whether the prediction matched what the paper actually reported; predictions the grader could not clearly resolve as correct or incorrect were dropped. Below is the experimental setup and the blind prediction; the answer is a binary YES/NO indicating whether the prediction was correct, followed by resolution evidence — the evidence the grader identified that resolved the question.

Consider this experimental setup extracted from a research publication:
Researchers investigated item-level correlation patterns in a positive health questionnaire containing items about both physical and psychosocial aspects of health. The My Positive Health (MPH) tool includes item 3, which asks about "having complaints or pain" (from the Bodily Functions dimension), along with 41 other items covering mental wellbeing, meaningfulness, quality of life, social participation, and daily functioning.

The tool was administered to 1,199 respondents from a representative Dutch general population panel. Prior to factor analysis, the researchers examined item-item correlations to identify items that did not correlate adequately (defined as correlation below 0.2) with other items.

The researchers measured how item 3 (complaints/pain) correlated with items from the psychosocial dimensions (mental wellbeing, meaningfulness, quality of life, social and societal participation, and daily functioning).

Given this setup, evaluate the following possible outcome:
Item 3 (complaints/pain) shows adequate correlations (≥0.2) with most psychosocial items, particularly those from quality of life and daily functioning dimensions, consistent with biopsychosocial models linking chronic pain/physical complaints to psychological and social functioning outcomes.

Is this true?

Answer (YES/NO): NO